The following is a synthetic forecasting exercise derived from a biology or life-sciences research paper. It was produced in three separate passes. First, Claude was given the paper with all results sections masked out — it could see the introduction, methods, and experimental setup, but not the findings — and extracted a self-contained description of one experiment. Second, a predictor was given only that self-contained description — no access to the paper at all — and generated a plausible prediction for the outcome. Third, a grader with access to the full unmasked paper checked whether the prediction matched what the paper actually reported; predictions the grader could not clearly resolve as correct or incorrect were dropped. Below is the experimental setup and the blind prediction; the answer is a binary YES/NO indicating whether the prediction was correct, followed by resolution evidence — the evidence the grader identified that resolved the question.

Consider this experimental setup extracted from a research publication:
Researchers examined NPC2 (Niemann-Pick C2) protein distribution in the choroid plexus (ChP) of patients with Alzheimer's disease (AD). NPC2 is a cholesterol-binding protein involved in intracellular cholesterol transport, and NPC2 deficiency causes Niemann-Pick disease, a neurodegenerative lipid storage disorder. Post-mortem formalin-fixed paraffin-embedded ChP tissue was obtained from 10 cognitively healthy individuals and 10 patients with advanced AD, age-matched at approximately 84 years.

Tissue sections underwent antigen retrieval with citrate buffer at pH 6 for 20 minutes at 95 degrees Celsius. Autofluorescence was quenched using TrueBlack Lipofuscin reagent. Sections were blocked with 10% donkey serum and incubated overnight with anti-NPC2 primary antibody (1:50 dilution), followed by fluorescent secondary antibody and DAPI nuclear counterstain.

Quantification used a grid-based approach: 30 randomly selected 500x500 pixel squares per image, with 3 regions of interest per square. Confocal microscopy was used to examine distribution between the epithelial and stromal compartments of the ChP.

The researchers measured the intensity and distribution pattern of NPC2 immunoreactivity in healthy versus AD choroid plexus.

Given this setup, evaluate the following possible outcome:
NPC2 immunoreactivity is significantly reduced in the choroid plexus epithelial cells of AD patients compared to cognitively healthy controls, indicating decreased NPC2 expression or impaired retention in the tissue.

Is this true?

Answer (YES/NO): NO